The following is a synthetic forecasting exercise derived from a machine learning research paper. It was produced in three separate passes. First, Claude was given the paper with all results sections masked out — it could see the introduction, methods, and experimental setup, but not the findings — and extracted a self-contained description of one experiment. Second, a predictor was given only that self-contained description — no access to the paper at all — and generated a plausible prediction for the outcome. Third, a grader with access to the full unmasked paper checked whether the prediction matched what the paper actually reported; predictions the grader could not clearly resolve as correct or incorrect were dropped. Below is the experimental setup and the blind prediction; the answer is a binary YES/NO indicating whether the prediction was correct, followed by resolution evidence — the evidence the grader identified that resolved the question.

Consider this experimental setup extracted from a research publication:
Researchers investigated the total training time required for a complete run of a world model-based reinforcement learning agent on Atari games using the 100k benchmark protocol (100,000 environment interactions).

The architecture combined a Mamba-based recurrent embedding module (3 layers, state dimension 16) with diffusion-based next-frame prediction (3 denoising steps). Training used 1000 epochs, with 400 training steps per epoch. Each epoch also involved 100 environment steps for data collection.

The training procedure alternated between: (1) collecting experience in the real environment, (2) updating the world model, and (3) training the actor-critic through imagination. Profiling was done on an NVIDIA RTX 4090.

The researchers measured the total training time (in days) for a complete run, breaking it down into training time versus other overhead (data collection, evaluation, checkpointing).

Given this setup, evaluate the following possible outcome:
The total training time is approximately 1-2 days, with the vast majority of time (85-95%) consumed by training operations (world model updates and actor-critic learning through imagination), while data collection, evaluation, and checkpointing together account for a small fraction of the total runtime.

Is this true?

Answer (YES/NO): NO